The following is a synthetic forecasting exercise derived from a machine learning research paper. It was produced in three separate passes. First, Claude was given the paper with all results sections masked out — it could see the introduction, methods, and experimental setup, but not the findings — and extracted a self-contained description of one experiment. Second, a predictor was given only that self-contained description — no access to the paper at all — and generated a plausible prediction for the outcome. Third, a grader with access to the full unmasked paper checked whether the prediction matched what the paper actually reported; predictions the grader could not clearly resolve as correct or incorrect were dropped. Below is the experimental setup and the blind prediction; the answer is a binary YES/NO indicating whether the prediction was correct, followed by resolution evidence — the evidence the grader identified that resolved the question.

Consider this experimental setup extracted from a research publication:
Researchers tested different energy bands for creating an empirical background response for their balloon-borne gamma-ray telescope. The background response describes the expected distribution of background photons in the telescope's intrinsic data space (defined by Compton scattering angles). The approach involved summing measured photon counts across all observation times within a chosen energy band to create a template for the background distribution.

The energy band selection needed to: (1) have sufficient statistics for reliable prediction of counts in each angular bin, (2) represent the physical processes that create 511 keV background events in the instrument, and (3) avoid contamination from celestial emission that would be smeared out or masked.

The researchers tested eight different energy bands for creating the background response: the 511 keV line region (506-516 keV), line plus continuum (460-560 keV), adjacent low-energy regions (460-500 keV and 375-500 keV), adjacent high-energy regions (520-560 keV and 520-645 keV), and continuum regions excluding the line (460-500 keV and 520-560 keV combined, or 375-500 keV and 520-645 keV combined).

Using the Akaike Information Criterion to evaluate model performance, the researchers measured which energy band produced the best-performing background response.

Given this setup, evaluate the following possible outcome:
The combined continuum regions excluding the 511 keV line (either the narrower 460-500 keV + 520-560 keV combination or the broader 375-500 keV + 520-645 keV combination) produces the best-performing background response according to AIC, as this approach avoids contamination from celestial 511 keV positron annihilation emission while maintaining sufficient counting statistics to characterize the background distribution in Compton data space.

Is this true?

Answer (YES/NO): NO